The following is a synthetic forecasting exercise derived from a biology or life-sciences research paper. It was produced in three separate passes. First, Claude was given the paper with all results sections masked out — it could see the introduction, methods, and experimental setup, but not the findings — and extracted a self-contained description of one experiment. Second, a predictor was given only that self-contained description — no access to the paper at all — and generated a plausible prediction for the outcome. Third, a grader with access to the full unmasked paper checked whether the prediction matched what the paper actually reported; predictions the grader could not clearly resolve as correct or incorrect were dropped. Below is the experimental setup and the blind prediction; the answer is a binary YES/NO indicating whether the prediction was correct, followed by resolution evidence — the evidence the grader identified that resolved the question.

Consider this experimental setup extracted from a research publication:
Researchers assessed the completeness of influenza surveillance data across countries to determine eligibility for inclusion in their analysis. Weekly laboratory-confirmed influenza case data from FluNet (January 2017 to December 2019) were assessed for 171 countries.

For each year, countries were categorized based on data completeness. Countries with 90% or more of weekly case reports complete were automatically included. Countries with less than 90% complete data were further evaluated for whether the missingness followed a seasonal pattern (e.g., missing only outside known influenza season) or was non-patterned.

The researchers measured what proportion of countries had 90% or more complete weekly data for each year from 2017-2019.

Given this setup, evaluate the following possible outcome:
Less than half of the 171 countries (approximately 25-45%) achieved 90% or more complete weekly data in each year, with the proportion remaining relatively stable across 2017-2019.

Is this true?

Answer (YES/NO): NO